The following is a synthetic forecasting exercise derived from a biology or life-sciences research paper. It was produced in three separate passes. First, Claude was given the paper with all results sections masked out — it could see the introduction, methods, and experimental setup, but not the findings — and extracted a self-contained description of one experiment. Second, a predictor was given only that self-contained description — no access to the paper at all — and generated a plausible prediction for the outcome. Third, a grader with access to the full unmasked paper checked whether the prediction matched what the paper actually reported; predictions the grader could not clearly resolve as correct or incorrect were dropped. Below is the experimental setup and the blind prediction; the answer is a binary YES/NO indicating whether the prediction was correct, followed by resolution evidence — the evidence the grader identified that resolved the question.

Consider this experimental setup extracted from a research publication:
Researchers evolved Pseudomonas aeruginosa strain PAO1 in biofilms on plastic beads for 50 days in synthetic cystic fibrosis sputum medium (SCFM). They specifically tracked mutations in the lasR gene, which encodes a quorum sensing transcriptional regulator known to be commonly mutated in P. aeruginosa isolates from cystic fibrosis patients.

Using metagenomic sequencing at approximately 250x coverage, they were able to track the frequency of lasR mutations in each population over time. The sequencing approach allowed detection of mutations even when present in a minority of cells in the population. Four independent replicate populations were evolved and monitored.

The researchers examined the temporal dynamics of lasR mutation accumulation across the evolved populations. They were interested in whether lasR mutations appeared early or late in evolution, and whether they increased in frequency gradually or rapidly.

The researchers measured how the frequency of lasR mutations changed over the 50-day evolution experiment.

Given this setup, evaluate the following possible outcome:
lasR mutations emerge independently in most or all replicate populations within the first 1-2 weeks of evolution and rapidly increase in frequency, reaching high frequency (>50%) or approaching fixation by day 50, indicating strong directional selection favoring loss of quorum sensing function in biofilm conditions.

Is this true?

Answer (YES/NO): NO